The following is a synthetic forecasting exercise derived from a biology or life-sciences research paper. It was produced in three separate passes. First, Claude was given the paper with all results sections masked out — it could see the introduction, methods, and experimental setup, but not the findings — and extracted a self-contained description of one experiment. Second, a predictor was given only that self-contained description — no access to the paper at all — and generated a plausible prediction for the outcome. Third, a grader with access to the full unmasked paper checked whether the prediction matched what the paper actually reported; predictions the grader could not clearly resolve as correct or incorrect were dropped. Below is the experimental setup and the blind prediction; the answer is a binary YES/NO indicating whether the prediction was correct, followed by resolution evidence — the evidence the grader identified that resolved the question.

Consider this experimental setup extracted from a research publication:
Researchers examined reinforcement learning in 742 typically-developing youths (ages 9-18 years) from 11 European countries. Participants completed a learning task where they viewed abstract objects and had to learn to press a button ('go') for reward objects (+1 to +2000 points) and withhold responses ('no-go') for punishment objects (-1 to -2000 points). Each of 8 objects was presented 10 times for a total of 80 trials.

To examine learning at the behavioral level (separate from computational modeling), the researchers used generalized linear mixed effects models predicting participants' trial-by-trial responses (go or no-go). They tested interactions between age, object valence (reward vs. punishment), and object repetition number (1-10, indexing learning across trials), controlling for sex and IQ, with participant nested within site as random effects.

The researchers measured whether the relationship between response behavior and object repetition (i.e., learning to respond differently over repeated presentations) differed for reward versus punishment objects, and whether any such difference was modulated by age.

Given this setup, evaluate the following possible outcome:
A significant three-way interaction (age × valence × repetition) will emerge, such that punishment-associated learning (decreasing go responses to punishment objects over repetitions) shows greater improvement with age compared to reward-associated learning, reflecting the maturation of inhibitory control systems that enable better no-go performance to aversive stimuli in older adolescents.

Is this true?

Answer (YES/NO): YES